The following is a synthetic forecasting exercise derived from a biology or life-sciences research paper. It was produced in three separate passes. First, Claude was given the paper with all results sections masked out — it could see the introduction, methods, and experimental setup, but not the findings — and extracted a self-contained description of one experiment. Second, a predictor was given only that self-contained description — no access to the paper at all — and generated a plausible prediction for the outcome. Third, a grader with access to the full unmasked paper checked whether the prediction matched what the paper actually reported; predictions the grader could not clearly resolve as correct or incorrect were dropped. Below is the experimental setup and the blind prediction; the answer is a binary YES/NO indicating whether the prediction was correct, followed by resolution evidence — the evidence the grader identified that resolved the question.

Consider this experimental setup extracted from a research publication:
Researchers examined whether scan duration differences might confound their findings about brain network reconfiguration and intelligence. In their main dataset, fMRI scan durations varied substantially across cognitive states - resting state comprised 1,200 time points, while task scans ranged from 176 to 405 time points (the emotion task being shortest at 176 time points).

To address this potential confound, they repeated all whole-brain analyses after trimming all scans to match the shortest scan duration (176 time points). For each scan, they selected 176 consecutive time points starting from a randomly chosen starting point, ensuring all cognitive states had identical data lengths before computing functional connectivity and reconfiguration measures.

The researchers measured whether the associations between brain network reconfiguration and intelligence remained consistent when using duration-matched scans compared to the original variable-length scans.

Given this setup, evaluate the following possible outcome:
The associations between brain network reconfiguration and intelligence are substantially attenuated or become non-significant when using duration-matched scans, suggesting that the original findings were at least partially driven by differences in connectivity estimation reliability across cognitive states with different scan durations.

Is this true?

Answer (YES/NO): NO